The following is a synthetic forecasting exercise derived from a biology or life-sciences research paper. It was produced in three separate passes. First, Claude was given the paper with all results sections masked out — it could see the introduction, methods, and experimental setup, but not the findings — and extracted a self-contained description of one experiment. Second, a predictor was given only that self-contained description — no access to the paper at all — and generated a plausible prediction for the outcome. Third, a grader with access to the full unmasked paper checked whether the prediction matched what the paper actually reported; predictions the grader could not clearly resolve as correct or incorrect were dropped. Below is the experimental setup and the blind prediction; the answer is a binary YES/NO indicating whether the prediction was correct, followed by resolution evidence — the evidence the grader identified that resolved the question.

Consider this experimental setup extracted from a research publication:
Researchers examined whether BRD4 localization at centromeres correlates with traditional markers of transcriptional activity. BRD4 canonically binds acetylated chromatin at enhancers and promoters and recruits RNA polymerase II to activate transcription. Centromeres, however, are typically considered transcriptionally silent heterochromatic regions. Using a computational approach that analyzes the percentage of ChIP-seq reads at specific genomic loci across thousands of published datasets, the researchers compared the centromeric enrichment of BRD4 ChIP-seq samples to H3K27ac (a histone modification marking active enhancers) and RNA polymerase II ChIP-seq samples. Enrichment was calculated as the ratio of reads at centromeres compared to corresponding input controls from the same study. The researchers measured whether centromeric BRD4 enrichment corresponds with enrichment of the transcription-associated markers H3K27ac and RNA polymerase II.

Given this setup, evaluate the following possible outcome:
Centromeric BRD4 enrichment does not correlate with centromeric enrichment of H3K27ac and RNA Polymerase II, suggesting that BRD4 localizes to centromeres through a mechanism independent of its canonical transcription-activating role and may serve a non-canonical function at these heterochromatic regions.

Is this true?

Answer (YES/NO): YES